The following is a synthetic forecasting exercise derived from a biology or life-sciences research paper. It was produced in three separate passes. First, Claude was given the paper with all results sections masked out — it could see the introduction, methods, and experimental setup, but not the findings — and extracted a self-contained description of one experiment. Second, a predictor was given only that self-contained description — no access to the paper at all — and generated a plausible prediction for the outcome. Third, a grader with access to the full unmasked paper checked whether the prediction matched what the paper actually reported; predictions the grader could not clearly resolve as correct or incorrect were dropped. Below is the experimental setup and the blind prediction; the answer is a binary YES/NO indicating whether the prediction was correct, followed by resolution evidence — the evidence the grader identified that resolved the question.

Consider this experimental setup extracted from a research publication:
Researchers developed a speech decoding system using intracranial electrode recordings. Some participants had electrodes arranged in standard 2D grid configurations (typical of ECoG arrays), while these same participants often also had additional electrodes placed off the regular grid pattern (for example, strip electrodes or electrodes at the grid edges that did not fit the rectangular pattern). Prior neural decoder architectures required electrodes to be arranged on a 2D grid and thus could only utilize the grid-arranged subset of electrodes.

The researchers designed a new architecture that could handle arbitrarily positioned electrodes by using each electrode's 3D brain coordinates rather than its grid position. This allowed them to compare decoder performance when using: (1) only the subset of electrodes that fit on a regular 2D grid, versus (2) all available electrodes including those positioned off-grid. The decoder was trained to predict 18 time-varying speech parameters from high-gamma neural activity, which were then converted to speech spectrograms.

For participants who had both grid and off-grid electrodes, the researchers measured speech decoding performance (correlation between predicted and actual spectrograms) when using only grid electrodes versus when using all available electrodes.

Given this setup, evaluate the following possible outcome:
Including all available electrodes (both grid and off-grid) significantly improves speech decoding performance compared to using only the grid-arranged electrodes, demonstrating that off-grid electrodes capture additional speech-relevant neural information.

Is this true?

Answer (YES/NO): NO